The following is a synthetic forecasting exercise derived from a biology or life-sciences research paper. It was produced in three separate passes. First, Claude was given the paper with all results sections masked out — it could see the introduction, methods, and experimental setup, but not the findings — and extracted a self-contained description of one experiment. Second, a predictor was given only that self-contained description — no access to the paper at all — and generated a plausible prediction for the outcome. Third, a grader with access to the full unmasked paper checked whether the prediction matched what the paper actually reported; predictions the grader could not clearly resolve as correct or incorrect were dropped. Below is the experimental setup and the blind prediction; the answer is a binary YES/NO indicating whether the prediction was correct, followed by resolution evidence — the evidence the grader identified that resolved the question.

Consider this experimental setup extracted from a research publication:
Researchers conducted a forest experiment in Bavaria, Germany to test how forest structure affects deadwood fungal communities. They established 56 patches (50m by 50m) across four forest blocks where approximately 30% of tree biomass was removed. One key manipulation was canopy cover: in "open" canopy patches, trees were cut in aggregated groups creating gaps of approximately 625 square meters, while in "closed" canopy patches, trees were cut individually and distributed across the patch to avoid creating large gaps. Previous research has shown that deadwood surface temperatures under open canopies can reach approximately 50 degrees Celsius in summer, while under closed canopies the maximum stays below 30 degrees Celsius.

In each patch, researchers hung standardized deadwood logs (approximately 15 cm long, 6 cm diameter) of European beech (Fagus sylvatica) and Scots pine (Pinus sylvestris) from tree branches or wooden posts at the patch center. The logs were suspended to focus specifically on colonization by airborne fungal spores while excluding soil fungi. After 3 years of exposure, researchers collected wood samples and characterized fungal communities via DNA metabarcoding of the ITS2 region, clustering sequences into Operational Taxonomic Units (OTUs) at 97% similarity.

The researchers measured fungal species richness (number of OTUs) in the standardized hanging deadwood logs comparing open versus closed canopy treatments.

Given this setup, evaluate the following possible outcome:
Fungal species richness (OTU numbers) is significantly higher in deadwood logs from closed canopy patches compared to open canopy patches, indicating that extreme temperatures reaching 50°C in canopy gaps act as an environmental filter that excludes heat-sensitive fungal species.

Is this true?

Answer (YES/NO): NO